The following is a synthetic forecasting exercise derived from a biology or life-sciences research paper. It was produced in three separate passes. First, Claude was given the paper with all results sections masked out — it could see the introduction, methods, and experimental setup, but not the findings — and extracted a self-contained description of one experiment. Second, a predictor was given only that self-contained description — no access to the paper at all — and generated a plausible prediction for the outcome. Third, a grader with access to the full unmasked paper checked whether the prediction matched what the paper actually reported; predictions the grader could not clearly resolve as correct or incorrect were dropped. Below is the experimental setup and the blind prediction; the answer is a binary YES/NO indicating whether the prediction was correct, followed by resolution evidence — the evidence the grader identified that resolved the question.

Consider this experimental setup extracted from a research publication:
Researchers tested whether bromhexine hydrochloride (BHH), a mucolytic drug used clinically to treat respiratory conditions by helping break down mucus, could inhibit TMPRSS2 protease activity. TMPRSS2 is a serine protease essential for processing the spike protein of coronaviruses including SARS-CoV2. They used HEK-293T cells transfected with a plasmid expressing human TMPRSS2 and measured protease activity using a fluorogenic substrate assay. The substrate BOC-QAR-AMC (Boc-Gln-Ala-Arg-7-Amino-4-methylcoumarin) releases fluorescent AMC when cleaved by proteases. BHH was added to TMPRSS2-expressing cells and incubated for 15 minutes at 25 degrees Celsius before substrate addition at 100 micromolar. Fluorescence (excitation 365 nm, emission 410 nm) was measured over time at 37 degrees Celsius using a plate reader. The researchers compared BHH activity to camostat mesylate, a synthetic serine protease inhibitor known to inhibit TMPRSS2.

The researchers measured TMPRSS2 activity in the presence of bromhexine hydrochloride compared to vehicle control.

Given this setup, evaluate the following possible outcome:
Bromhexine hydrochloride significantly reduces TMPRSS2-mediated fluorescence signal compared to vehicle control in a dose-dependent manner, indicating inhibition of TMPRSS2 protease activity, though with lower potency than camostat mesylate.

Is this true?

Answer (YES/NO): YES